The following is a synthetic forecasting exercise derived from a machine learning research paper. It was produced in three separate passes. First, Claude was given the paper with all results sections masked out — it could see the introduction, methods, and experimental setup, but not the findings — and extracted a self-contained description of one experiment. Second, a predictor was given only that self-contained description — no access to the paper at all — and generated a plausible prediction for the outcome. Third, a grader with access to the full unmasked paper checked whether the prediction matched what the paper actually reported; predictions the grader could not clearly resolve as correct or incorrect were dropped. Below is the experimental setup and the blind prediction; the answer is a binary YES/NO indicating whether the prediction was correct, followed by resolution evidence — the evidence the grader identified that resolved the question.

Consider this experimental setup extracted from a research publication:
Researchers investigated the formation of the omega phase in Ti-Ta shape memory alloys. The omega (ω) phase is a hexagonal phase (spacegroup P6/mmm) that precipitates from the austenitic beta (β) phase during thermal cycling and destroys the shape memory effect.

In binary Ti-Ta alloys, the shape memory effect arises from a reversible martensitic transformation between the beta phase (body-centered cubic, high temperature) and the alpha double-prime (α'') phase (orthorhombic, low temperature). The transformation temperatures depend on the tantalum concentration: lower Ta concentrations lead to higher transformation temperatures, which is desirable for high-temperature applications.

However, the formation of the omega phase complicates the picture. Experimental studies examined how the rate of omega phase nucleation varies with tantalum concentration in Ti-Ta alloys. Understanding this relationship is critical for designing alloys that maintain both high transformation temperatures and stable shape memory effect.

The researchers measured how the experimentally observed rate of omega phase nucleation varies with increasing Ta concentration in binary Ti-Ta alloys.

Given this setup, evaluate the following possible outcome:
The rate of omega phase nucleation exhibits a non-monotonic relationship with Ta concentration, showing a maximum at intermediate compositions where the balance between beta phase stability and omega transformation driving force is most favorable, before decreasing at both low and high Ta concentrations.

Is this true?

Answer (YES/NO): NO